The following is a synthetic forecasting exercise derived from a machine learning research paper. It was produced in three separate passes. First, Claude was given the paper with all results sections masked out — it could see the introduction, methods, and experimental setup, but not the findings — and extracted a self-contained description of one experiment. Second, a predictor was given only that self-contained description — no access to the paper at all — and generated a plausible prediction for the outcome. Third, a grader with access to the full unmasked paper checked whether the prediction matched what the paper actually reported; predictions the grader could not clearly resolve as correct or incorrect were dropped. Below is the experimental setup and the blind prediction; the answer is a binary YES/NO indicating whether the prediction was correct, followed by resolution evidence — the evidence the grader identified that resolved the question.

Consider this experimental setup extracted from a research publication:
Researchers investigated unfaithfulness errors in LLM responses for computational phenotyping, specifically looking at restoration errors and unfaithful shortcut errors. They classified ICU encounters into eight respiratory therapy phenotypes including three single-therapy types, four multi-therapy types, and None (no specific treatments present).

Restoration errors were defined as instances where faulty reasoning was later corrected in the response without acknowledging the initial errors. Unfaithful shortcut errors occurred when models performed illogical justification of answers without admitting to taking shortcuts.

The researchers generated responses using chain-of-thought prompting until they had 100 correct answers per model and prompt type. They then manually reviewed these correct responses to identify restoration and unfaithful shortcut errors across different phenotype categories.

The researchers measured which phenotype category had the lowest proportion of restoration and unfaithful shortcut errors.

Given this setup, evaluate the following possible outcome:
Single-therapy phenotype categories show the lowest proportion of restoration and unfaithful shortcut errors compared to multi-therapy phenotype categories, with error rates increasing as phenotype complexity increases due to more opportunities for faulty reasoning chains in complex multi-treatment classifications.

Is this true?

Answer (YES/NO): NO